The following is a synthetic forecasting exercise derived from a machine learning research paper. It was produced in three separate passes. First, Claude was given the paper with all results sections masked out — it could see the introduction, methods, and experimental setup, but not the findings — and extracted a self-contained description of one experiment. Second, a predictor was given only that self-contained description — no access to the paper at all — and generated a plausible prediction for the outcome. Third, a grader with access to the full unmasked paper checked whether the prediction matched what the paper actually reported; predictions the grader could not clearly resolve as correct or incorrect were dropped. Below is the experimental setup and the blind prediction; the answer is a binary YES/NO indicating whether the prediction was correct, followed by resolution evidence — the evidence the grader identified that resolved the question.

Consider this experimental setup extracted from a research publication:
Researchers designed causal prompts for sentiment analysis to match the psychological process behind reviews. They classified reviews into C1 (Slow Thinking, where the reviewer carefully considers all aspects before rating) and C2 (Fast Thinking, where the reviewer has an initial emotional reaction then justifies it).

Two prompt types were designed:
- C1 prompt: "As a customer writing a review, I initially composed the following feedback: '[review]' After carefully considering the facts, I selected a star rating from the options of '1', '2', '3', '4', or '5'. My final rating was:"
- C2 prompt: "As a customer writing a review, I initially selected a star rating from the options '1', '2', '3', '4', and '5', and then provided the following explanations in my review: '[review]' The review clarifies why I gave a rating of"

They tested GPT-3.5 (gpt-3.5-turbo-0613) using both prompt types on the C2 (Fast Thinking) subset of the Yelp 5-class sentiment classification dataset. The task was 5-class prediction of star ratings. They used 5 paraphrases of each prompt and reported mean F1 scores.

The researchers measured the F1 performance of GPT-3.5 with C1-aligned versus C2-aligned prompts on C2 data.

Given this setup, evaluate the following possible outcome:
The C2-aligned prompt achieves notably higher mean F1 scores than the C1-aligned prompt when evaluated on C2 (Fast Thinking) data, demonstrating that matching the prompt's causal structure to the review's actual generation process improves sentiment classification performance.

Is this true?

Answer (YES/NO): NO